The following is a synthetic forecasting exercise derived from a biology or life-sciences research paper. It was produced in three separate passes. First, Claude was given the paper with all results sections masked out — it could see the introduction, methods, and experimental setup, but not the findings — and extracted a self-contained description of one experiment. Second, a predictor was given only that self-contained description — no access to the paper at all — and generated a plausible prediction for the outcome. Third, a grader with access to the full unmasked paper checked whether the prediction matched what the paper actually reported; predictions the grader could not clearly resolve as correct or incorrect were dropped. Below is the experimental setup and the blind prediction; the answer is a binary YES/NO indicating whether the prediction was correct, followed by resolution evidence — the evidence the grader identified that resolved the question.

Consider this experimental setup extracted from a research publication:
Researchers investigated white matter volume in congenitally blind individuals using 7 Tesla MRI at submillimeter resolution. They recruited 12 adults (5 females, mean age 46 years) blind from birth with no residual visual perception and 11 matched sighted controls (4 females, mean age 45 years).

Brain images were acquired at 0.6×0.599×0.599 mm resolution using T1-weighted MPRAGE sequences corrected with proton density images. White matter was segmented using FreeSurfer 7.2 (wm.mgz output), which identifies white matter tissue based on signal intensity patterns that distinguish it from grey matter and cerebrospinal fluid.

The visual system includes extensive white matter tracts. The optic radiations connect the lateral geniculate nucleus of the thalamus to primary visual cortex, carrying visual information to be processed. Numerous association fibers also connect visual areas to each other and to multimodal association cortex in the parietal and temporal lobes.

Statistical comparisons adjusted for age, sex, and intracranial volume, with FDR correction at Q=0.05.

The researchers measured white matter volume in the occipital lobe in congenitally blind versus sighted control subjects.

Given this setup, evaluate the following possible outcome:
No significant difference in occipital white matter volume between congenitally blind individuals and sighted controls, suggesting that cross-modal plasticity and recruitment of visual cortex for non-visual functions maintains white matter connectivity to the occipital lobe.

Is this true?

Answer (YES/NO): NO